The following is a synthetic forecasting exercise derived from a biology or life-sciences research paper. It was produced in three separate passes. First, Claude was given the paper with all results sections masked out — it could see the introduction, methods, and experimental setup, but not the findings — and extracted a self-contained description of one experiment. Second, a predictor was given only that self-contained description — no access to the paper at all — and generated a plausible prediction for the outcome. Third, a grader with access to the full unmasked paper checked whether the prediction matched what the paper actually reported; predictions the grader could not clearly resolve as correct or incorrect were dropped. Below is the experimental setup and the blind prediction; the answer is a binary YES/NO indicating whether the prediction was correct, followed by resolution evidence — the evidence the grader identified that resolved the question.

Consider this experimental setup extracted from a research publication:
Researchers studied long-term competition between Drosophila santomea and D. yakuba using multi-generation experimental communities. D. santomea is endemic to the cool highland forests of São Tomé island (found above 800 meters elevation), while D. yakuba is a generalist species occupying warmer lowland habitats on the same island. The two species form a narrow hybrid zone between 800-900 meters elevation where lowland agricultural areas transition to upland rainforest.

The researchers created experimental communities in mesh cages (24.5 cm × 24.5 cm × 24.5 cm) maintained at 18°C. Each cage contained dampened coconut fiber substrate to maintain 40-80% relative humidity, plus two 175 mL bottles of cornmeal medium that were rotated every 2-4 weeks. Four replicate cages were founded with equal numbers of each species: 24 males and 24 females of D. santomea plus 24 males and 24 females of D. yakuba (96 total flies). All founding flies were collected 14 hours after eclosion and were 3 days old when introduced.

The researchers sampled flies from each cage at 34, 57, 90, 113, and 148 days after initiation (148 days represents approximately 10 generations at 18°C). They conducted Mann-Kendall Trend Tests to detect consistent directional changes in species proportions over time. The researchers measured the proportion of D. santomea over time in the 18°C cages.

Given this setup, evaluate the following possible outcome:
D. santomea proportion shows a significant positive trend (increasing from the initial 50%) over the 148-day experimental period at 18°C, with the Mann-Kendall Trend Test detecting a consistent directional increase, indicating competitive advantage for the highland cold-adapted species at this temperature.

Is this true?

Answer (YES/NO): NO